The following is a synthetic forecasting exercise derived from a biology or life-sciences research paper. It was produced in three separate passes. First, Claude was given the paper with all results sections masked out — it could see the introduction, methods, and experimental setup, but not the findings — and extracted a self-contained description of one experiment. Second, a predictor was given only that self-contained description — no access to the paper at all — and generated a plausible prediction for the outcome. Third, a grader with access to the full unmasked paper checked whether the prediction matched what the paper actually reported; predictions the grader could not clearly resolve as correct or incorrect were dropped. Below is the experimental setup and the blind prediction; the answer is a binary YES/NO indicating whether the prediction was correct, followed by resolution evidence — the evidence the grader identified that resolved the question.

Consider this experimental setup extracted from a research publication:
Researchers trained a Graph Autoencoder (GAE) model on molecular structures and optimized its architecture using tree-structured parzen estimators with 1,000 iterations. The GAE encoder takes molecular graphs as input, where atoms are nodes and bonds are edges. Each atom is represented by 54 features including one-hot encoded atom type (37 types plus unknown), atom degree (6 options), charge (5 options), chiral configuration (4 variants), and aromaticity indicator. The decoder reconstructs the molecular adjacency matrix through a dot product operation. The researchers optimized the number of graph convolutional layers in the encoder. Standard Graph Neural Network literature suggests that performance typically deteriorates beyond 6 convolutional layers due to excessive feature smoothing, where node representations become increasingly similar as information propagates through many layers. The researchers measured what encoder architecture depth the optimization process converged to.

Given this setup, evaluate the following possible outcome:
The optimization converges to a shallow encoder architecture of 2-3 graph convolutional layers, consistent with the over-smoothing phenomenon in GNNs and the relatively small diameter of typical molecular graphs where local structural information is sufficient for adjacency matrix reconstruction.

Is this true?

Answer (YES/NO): NO